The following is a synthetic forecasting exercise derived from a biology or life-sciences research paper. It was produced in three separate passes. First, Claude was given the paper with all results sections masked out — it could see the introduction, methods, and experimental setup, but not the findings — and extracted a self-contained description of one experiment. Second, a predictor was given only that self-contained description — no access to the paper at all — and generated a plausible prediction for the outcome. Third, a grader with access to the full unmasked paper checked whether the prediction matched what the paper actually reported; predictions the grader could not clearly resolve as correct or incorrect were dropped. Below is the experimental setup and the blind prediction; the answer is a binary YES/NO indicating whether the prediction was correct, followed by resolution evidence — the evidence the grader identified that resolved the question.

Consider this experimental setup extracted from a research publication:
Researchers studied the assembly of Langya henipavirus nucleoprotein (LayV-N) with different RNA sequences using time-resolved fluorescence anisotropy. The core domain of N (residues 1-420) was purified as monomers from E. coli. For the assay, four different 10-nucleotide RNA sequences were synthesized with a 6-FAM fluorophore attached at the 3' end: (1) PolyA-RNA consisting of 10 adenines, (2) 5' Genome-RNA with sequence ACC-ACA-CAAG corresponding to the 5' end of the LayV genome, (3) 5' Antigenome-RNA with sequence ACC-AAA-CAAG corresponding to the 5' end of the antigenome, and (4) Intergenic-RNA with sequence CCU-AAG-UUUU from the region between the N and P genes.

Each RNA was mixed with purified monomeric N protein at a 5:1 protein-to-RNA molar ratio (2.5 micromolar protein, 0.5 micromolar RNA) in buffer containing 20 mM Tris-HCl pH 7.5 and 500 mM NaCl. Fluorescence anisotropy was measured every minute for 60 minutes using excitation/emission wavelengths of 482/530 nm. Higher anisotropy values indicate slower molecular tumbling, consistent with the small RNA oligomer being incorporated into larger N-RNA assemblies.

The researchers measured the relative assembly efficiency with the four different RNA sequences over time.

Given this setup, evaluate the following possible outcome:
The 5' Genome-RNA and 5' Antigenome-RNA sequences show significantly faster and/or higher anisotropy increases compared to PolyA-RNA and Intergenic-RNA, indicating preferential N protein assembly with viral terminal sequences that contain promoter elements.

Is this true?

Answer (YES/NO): NO